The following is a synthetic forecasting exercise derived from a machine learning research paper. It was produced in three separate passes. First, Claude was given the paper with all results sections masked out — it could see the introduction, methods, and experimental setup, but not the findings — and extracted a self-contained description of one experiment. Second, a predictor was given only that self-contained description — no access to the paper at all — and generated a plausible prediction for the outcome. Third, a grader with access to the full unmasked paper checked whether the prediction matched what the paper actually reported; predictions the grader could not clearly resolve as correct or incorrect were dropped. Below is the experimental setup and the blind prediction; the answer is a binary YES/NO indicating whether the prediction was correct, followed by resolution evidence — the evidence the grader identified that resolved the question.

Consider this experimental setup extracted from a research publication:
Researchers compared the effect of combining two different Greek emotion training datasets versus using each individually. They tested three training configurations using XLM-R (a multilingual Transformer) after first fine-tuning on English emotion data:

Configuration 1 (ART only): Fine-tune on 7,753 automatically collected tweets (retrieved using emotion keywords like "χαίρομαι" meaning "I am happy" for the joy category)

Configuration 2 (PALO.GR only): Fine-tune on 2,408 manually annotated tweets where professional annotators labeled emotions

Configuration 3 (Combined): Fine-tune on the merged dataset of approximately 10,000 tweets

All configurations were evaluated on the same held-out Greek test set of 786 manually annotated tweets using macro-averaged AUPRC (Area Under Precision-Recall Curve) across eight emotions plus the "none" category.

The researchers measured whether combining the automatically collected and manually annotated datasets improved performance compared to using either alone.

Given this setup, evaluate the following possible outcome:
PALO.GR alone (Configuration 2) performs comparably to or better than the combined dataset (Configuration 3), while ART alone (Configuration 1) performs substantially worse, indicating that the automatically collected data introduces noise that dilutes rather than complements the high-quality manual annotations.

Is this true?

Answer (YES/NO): NO